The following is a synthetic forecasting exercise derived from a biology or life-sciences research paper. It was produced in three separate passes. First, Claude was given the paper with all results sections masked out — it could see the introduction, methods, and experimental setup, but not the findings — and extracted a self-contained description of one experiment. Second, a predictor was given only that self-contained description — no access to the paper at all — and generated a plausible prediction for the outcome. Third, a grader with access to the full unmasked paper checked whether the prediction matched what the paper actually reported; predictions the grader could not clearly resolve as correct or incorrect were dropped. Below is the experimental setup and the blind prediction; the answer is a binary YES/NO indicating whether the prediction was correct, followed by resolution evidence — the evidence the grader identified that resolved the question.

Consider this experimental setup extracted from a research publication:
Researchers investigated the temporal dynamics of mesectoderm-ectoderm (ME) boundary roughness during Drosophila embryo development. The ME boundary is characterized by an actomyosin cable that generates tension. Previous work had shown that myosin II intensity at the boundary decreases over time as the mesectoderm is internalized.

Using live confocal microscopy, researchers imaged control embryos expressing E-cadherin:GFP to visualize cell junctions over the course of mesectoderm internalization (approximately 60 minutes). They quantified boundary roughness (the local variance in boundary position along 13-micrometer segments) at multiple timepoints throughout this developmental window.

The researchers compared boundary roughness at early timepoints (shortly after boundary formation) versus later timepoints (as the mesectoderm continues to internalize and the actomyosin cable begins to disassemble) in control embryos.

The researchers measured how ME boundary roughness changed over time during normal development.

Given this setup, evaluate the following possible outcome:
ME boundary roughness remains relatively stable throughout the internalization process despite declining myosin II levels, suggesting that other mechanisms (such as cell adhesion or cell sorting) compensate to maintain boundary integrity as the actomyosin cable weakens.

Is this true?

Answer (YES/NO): NO